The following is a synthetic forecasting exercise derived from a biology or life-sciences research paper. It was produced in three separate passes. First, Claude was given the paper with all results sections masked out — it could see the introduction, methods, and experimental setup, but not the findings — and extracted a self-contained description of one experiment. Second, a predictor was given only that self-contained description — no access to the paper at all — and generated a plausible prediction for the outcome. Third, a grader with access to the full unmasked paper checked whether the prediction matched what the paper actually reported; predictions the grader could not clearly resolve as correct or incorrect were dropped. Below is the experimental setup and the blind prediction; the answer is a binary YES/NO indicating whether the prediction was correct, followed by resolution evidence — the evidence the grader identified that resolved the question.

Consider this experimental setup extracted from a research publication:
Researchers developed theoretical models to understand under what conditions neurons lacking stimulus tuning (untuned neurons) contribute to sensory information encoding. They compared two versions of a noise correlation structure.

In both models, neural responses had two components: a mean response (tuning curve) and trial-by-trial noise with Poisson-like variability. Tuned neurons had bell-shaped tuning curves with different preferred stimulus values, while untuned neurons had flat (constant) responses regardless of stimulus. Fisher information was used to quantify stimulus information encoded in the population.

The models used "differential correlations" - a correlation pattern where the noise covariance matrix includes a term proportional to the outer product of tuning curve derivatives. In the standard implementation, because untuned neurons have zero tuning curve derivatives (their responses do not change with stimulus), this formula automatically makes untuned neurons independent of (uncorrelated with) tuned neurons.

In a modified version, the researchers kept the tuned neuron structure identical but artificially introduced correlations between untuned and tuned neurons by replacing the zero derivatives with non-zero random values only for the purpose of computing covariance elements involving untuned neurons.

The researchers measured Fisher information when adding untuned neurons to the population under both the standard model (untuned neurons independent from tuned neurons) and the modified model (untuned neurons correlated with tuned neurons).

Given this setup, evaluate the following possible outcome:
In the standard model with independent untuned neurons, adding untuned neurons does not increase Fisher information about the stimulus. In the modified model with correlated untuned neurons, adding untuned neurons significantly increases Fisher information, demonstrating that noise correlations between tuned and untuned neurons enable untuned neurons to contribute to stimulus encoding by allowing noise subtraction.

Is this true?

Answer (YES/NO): YES